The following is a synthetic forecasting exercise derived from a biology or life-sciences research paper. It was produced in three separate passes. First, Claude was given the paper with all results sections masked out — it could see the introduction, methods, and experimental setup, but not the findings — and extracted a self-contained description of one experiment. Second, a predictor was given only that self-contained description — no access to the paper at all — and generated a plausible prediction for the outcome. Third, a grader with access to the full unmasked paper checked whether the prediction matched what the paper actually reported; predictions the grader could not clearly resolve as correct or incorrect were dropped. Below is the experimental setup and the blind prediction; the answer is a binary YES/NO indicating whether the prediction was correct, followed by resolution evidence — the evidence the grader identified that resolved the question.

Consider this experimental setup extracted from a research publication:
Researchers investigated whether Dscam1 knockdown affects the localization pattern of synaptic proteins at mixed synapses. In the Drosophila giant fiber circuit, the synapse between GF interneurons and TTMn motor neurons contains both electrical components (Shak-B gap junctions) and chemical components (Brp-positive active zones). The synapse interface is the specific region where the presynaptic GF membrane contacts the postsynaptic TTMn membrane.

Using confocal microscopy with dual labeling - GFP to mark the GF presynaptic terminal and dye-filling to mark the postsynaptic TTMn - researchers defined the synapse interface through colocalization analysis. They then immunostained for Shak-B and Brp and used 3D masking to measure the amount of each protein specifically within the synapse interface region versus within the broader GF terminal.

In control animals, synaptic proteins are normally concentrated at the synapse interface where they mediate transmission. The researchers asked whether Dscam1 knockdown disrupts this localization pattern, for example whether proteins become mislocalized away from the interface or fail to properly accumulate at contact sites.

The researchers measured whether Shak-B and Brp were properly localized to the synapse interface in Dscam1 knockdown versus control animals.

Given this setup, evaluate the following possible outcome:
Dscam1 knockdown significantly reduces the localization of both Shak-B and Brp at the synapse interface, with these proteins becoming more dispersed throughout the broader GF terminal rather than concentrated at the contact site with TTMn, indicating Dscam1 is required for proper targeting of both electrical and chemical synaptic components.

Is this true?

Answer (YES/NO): NO